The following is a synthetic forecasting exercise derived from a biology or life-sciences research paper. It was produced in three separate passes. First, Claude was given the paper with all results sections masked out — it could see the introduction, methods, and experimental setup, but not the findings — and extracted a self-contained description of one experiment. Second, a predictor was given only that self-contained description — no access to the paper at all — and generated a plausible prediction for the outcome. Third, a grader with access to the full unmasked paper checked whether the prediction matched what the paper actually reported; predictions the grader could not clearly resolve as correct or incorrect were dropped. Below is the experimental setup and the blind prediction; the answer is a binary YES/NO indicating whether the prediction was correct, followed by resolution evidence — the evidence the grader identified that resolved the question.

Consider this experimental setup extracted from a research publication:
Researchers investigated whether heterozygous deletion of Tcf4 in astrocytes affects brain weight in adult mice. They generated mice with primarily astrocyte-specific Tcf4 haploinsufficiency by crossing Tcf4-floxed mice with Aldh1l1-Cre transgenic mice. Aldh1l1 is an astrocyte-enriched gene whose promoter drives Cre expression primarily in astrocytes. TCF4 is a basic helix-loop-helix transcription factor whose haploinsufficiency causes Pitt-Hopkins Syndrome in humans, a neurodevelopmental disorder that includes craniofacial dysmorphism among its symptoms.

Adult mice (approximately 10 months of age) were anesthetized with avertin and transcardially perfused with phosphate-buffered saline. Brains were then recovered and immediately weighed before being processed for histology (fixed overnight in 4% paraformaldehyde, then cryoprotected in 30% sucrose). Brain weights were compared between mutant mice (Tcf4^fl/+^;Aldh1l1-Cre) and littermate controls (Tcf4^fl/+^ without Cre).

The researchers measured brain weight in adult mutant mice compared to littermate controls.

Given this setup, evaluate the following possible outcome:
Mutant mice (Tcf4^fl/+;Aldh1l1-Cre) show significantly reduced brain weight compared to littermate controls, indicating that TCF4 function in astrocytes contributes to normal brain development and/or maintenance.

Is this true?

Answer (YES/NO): NO